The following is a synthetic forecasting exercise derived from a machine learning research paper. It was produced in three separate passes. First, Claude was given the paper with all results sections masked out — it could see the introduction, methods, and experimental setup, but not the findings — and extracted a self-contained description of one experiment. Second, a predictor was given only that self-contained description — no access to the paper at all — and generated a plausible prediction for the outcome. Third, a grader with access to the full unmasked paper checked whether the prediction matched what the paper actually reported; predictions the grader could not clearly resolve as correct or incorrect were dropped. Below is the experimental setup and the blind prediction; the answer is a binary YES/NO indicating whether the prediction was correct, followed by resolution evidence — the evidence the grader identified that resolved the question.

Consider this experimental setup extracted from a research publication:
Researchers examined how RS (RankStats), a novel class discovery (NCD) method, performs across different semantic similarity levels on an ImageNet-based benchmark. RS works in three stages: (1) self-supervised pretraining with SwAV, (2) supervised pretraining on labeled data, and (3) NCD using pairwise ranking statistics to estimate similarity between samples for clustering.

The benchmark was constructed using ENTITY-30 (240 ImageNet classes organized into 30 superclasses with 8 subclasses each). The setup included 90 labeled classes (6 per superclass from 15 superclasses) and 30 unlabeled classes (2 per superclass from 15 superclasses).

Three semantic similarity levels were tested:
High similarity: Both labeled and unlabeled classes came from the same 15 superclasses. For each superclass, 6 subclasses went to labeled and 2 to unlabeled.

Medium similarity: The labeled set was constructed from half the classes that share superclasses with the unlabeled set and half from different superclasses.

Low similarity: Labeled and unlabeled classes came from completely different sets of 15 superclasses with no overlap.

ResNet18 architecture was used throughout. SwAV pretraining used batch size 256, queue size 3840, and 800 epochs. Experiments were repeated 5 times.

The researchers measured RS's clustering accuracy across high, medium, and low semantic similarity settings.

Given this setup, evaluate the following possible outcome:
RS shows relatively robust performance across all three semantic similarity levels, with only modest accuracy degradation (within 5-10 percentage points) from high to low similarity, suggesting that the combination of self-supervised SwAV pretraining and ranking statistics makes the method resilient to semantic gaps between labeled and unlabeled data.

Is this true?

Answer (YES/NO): YES